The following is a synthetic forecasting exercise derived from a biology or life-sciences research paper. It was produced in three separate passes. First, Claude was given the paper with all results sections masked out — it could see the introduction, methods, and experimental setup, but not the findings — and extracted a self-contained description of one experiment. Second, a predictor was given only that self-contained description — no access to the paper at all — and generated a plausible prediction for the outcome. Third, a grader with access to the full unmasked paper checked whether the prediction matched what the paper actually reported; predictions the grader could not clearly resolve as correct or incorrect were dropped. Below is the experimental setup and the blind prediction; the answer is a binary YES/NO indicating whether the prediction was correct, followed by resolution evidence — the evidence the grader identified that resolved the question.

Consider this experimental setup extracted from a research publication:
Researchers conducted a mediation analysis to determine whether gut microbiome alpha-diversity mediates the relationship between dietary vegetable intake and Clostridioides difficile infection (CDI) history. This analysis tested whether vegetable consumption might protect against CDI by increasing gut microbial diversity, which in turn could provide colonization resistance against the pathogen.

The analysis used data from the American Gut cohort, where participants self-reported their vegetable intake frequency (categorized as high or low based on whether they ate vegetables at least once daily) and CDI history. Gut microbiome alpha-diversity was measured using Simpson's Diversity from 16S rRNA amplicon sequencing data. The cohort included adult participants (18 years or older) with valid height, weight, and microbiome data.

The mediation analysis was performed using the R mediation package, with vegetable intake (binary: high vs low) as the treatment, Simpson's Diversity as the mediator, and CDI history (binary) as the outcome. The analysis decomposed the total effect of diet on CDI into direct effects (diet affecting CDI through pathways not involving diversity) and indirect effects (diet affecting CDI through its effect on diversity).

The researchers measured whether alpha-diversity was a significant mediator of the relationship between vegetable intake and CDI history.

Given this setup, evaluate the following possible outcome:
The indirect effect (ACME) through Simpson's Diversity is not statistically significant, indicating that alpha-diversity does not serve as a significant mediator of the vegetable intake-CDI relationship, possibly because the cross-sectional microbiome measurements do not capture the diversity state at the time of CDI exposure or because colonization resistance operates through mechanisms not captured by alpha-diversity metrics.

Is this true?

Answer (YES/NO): NO